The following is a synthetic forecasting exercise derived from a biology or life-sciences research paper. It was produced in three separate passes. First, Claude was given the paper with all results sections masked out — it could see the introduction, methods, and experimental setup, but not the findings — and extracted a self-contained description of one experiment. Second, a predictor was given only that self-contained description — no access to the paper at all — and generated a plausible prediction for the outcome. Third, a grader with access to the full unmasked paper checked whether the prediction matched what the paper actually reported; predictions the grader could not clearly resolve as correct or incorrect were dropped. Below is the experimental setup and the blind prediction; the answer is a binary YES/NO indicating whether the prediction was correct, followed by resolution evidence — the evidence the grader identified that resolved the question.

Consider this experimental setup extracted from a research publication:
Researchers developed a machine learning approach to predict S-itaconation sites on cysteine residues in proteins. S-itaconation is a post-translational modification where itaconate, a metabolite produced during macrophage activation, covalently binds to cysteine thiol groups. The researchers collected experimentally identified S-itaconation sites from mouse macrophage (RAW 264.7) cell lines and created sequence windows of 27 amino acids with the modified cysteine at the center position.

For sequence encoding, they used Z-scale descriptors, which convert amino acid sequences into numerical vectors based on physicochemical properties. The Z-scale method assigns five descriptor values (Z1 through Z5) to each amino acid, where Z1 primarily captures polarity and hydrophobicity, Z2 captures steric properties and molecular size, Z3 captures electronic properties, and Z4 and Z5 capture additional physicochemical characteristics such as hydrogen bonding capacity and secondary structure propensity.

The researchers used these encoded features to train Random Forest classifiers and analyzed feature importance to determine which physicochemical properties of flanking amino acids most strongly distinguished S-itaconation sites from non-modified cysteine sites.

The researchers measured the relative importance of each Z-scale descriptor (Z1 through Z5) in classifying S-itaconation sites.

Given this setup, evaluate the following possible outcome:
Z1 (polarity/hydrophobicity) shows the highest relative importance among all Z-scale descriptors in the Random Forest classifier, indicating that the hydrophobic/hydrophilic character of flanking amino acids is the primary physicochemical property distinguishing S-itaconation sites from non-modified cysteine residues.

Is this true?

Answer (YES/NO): YES